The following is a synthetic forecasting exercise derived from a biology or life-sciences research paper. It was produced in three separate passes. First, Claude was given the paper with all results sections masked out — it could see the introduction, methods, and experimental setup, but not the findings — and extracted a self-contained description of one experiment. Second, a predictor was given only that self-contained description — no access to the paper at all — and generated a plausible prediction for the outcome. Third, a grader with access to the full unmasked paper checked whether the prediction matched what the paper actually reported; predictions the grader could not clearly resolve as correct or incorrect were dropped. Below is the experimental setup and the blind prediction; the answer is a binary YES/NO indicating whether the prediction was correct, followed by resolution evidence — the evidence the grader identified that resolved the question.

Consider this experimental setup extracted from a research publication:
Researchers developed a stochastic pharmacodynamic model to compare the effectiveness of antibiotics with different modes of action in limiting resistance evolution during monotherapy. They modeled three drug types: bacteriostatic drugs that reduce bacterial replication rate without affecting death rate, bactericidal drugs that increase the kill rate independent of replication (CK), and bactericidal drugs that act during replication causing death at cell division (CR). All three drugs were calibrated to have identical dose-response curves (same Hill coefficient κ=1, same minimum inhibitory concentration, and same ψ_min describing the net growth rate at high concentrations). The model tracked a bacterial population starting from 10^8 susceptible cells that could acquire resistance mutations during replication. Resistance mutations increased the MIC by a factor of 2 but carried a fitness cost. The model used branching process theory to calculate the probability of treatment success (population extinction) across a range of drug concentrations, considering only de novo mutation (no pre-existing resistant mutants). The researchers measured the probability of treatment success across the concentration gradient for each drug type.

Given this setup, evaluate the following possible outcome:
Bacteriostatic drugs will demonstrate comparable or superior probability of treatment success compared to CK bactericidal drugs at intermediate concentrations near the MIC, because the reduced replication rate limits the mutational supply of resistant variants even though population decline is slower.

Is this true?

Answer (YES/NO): YES